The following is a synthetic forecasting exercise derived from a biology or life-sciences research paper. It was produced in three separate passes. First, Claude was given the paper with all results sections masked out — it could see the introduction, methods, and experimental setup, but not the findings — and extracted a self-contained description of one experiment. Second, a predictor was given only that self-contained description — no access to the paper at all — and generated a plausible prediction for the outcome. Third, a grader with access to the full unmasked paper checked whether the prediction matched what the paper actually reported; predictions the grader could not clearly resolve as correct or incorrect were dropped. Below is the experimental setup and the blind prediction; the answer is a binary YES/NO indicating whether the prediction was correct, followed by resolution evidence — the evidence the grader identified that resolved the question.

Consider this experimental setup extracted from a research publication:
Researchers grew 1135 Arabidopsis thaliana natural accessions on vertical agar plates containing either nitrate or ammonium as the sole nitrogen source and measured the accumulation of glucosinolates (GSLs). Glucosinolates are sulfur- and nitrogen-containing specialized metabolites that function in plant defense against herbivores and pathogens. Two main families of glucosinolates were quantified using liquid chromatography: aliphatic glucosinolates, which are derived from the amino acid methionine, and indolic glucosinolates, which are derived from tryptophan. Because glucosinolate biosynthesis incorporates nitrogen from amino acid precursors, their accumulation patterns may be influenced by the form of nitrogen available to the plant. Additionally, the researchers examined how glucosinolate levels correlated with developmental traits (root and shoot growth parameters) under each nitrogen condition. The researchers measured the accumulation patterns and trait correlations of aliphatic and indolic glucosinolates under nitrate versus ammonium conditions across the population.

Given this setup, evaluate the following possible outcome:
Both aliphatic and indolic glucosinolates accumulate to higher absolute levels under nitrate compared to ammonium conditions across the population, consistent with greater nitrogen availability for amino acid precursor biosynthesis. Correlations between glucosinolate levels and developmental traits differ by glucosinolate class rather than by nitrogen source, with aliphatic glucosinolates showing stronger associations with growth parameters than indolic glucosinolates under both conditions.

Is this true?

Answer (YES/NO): NO